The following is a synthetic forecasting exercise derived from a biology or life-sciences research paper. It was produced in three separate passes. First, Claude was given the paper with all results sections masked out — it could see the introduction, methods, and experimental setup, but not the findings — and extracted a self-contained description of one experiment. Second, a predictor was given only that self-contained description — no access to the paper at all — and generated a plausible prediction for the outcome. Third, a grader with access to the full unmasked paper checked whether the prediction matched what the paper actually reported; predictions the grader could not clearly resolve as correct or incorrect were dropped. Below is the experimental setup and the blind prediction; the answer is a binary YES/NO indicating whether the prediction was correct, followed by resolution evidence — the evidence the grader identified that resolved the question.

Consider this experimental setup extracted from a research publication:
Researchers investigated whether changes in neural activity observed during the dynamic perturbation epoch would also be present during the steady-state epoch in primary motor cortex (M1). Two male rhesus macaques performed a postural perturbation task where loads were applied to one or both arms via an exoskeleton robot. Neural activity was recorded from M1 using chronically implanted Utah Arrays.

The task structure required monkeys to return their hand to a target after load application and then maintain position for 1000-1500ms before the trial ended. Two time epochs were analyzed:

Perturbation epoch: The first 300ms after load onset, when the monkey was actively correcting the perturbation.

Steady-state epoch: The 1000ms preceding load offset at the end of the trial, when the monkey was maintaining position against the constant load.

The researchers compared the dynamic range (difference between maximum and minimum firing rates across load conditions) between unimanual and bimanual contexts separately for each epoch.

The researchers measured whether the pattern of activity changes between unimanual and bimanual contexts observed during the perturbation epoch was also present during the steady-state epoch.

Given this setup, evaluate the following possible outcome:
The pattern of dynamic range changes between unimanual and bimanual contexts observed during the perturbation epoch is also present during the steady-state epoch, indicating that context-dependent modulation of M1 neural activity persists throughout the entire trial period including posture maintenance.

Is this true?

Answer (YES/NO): YES